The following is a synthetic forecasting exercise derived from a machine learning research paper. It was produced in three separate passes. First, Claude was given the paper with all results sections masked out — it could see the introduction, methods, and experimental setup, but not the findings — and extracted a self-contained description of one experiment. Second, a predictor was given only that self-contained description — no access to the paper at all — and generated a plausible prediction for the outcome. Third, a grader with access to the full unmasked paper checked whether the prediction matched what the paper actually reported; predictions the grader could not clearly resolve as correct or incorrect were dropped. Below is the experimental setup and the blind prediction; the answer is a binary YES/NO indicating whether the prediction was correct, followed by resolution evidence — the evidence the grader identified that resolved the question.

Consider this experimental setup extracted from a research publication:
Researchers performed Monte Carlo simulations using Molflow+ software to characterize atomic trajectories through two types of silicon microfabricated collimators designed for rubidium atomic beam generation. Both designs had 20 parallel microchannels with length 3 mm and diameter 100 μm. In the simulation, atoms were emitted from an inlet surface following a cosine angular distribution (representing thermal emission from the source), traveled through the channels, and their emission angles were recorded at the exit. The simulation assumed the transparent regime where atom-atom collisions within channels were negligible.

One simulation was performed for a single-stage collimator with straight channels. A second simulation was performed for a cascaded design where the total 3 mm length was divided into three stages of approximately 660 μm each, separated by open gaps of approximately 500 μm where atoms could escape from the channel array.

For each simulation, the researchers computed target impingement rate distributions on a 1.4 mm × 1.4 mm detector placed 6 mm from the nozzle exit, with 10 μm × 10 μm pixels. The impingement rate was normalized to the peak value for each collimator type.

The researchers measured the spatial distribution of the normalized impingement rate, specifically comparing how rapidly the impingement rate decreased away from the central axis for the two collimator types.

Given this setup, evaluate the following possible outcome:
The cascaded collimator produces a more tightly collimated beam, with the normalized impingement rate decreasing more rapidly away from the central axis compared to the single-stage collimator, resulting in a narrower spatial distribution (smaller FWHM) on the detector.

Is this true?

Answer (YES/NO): YES